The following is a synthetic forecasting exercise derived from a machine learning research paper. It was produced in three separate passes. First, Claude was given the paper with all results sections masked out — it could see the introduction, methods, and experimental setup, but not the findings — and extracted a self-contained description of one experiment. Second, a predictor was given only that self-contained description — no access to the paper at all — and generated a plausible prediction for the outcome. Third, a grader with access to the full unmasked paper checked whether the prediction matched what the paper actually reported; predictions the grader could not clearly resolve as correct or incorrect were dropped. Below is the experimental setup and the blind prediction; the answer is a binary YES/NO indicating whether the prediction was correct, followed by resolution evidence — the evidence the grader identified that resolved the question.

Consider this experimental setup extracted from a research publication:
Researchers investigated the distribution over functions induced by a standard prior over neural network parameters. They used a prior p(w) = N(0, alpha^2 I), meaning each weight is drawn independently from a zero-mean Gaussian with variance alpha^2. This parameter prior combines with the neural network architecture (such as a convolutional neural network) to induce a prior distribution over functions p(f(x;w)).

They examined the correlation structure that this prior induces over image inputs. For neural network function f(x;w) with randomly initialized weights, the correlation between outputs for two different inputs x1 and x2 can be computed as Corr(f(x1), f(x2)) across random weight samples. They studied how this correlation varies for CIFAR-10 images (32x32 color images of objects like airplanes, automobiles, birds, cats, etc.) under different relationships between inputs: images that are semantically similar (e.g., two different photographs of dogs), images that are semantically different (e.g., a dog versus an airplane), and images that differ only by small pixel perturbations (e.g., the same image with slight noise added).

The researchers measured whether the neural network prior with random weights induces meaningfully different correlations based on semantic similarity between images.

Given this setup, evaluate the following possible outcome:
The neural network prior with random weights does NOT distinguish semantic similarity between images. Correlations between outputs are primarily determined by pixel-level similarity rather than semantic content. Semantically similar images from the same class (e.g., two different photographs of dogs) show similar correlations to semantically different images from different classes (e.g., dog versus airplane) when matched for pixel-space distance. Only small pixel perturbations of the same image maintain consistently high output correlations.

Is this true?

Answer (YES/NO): NO